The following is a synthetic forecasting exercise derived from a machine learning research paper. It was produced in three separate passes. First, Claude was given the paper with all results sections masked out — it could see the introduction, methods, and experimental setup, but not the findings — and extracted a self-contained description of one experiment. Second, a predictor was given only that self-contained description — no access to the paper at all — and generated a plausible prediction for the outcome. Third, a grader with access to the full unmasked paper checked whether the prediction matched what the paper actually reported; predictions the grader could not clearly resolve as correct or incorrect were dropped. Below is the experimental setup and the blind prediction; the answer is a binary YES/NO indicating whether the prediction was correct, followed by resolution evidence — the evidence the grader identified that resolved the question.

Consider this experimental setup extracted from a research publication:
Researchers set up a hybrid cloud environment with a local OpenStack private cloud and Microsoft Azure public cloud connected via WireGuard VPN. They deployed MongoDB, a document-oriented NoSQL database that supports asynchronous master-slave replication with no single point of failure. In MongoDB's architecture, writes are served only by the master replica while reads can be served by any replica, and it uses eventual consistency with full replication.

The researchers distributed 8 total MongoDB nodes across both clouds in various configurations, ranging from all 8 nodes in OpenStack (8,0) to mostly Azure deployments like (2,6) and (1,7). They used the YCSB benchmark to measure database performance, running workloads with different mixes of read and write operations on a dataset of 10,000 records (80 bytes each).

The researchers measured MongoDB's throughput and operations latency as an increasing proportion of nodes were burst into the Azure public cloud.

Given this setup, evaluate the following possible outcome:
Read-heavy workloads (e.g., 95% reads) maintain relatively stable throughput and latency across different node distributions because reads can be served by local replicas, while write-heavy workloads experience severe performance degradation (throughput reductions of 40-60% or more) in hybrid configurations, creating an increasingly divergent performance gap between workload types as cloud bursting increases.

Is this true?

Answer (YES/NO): NO